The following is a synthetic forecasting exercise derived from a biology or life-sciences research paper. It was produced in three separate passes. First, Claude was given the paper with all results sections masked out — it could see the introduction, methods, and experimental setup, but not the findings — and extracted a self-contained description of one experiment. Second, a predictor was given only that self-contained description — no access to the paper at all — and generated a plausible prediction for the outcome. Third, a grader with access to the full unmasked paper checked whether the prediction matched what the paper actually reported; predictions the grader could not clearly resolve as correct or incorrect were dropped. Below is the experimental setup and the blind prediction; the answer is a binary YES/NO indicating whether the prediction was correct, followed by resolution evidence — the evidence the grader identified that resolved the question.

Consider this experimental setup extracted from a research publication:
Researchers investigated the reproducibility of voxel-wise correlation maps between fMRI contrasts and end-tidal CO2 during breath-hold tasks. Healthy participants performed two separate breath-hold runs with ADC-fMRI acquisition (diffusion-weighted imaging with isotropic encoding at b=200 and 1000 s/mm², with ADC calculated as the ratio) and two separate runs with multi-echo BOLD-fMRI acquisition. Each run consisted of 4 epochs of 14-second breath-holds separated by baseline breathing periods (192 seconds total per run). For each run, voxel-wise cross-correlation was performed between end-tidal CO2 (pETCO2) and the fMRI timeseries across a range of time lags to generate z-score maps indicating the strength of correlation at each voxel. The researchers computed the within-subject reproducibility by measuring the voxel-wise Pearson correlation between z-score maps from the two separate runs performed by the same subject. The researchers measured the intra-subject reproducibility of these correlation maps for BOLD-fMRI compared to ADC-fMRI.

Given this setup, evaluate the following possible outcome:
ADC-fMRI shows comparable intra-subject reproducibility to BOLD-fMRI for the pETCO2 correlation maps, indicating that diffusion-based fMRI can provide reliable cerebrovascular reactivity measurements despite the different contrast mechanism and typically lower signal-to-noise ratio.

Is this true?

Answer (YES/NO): NO